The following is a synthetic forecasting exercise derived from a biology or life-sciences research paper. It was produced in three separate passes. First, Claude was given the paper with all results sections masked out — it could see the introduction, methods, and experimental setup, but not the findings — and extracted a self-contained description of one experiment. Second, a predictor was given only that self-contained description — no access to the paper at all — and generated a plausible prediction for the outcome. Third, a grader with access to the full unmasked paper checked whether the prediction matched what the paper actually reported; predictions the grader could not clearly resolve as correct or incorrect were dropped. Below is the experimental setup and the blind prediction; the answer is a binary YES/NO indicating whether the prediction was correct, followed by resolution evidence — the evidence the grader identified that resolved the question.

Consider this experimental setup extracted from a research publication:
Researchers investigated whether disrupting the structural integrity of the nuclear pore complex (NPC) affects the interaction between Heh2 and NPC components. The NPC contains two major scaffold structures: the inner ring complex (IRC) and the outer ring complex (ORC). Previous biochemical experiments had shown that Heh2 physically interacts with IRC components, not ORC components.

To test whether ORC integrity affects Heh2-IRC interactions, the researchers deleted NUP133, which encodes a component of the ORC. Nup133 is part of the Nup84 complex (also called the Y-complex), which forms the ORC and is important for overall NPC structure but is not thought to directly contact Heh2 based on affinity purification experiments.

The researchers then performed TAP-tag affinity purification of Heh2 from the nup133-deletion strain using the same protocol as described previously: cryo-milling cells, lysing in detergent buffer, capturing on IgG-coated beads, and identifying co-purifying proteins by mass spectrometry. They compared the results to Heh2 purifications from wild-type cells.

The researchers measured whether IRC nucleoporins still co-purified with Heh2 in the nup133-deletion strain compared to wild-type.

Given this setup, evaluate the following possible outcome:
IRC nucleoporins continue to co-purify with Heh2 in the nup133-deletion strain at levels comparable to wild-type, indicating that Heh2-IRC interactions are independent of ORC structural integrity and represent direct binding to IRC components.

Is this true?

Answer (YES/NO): NO